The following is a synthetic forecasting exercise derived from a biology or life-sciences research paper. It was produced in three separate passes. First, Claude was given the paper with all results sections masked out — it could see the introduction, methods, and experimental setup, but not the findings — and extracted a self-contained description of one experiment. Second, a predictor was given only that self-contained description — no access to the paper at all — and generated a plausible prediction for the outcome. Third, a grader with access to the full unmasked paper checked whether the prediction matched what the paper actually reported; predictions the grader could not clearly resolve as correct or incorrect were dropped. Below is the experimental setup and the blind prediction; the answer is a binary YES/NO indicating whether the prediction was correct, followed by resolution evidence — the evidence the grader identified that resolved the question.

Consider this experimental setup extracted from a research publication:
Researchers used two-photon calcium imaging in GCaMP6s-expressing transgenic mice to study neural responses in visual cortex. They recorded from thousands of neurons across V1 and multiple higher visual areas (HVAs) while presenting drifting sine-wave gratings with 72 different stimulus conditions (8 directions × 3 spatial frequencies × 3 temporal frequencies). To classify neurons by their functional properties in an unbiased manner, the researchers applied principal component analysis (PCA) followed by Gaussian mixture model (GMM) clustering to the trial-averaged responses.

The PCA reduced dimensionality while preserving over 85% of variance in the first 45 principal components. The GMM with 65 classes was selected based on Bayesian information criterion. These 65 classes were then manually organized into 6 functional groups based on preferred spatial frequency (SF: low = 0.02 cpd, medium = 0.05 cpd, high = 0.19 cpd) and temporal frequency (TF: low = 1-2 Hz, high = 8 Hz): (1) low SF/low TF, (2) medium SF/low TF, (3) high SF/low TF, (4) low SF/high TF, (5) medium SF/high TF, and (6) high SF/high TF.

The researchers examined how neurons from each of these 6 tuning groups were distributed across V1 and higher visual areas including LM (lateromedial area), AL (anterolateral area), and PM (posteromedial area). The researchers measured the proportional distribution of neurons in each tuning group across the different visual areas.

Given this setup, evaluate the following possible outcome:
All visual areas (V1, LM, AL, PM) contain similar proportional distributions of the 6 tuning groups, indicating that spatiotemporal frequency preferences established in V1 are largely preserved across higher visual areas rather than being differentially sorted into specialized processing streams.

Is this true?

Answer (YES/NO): NO